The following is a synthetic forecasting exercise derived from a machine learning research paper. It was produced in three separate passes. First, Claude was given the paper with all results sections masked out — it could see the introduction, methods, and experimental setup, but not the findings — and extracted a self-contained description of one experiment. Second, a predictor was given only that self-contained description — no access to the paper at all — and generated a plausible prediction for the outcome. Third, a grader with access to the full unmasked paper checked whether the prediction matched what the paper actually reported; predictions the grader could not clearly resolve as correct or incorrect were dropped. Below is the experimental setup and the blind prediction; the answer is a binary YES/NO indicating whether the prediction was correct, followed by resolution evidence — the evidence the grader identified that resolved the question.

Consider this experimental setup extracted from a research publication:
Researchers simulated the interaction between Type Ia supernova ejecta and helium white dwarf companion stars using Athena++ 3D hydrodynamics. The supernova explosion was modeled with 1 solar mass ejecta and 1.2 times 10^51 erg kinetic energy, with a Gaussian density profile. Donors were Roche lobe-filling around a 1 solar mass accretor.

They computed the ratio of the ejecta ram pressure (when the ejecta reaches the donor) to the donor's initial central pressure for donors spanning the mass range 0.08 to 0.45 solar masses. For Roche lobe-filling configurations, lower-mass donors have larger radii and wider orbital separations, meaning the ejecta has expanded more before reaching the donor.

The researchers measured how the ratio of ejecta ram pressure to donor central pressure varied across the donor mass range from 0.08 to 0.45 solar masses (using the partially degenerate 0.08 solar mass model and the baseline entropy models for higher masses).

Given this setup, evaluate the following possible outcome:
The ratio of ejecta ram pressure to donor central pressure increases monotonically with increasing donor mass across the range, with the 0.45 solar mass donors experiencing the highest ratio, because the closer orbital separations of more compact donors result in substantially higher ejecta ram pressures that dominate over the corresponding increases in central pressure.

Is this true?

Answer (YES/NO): NO